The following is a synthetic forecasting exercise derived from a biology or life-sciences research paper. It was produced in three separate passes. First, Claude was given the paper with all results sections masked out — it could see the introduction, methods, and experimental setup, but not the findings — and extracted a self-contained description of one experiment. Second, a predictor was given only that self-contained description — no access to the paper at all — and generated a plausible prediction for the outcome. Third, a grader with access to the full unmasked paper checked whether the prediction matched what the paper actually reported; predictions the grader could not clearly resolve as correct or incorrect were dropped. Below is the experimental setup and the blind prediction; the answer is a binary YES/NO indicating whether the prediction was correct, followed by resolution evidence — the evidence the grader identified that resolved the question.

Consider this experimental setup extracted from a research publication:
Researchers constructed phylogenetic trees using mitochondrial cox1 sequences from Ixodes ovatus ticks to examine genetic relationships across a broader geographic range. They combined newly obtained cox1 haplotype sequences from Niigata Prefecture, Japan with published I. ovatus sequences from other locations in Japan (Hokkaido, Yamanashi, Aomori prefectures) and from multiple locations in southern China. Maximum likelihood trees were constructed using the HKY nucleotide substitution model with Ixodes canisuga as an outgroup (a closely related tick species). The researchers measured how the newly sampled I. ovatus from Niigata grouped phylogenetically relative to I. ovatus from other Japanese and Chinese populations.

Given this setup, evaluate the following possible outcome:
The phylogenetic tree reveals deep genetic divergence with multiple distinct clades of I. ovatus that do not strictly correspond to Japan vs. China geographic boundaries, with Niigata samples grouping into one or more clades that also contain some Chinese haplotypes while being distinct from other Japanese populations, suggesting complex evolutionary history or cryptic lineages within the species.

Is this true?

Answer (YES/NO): NO